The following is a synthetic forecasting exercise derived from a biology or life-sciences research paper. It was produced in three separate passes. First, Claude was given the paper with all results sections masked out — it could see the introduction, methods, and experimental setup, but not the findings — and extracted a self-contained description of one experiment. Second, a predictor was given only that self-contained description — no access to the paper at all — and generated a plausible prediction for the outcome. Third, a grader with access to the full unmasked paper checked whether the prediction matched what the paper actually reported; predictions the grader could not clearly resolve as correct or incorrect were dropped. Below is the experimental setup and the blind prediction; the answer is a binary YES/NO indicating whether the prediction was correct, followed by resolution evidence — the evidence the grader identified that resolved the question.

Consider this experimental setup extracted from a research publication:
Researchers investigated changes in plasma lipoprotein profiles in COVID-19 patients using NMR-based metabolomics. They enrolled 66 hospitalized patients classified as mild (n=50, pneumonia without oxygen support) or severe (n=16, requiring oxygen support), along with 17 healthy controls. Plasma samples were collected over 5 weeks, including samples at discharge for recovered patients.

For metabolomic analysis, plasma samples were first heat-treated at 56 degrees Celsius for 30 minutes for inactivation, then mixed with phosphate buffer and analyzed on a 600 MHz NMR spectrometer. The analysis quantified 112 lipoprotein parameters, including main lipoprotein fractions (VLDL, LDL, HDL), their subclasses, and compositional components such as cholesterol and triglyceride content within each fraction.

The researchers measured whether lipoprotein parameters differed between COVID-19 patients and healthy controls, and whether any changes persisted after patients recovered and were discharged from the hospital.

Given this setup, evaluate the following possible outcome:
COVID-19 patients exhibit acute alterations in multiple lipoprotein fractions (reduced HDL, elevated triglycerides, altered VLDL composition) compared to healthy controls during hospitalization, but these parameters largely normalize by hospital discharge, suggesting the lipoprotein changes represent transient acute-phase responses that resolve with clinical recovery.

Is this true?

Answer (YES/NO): YES